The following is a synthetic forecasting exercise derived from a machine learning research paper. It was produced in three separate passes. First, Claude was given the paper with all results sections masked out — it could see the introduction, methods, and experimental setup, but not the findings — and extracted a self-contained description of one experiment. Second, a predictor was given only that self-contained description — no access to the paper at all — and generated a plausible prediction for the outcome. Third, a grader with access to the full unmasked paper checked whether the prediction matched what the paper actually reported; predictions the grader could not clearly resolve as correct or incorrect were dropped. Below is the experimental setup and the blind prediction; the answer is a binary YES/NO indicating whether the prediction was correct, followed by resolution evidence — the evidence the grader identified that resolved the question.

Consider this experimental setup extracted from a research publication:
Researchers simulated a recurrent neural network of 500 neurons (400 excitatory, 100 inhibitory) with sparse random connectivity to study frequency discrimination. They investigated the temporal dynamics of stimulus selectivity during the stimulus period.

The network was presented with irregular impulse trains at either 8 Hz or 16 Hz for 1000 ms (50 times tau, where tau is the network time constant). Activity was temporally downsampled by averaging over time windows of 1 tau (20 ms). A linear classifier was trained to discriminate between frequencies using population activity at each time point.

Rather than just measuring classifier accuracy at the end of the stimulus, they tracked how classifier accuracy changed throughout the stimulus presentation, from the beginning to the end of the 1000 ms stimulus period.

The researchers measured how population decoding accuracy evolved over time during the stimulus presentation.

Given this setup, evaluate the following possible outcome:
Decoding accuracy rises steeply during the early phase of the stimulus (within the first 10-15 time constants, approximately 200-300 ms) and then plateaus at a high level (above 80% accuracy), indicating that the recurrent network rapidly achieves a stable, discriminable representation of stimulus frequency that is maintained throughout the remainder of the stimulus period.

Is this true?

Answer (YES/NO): NO